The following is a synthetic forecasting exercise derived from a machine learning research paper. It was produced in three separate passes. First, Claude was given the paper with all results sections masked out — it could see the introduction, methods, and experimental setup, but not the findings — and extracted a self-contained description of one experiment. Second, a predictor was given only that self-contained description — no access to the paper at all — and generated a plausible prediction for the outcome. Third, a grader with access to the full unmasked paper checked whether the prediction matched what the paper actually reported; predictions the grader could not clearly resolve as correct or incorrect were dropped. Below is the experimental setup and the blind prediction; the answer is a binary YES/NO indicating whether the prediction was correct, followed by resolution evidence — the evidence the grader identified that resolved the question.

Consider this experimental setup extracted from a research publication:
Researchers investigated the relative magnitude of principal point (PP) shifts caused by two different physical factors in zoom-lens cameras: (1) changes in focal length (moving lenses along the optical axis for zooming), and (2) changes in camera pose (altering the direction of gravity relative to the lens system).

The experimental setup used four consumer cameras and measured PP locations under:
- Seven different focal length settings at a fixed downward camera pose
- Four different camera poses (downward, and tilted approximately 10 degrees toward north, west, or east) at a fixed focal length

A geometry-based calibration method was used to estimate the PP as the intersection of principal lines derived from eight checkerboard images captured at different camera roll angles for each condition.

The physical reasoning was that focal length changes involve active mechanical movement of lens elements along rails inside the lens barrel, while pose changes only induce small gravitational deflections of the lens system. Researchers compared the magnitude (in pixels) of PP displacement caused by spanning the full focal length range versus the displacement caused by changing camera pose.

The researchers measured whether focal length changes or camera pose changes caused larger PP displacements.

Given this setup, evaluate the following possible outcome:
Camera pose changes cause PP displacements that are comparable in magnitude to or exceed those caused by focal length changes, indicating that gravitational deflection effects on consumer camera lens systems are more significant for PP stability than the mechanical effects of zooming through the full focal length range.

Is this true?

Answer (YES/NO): NO